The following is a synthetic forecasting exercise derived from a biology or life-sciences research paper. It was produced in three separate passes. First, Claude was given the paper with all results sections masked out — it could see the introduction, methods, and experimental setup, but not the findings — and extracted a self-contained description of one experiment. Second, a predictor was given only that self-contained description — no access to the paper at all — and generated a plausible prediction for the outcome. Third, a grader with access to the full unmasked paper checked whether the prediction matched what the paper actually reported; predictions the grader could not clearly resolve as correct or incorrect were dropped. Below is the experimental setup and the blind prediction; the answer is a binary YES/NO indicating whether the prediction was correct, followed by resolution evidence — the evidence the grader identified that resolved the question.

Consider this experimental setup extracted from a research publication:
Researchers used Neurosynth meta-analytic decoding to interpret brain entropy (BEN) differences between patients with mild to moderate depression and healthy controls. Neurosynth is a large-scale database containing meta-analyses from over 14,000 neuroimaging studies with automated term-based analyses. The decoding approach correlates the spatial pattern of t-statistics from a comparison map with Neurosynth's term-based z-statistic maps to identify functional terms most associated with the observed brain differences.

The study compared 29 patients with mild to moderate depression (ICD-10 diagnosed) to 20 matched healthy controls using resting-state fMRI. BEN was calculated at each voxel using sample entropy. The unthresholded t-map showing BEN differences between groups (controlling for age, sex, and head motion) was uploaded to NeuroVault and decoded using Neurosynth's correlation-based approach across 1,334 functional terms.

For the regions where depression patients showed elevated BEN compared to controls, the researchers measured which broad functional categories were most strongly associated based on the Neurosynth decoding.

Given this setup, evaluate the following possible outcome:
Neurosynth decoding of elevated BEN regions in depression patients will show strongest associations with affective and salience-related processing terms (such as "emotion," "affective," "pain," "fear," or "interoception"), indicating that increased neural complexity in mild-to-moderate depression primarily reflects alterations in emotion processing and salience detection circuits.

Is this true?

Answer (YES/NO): YES